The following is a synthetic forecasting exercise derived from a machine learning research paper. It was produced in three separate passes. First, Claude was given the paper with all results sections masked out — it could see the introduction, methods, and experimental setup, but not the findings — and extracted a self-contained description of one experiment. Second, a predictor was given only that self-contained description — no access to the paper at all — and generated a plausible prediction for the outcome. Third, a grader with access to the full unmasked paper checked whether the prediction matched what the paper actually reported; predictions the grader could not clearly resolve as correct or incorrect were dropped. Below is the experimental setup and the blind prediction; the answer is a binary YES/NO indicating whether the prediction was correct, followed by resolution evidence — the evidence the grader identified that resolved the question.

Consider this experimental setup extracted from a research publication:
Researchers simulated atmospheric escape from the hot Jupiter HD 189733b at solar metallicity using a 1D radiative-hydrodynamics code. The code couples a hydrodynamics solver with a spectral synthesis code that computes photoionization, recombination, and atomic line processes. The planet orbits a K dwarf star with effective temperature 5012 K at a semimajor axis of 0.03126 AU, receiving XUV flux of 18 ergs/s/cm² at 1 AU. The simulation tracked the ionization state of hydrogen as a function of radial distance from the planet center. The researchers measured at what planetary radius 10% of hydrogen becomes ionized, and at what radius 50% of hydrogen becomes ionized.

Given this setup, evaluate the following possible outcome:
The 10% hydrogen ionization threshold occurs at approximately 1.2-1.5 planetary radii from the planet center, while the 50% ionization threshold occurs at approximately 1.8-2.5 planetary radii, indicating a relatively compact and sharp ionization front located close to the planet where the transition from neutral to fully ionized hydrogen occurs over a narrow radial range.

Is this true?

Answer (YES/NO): NO